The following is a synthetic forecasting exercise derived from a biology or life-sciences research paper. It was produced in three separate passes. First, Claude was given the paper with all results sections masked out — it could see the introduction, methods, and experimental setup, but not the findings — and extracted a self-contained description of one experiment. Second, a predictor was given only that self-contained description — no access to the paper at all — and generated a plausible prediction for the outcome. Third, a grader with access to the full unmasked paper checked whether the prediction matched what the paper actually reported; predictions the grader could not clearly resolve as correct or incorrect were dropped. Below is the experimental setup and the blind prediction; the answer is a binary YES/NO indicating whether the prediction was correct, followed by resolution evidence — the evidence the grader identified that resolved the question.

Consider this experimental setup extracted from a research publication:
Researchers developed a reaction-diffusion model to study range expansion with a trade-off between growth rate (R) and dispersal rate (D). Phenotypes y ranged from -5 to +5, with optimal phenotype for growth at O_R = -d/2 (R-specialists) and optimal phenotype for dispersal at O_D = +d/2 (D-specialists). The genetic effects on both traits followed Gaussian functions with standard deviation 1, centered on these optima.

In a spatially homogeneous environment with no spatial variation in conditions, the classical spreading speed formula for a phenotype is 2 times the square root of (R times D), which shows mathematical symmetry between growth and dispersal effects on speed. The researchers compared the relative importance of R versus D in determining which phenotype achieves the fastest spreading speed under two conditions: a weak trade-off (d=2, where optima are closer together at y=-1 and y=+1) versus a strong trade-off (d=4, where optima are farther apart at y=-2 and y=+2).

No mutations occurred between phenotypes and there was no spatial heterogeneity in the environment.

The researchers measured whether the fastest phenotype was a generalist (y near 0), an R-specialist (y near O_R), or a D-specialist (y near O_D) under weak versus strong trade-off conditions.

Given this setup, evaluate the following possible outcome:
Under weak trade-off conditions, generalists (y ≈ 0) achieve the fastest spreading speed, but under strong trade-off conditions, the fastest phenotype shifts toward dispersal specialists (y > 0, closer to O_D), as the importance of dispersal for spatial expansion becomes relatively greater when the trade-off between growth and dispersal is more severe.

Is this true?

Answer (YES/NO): NO